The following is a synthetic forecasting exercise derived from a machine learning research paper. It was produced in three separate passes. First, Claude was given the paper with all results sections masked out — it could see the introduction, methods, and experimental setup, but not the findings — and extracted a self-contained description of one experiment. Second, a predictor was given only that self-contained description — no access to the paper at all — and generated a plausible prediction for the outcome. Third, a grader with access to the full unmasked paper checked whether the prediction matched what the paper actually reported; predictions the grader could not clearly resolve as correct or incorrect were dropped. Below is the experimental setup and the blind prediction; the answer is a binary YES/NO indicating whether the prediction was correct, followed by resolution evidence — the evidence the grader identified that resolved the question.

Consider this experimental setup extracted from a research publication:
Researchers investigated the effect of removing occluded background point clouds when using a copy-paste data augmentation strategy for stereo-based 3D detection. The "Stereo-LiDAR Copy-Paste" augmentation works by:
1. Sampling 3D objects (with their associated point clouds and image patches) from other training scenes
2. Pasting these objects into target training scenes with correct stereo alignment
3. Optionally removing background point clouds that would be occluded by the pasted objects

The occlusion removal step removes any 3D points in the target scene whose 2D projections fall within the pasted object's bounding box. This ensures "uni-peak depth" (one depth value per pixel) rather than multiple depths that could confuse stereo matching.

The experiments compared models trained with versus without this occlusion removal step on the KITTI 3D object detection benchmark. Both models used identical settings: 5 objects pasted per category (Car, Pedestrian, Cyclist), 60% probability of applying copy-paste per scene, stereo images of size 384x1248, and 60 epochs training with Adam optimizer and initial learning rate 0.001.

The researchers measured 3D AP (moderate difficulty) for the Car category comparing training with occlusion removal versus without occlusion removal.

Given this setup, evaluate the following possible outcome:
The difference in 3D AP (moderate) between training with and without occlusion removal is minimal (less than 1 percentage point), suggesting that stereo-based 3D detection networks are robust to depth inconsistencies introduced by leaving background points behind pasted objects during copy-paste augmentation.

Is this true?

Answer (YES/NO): NO